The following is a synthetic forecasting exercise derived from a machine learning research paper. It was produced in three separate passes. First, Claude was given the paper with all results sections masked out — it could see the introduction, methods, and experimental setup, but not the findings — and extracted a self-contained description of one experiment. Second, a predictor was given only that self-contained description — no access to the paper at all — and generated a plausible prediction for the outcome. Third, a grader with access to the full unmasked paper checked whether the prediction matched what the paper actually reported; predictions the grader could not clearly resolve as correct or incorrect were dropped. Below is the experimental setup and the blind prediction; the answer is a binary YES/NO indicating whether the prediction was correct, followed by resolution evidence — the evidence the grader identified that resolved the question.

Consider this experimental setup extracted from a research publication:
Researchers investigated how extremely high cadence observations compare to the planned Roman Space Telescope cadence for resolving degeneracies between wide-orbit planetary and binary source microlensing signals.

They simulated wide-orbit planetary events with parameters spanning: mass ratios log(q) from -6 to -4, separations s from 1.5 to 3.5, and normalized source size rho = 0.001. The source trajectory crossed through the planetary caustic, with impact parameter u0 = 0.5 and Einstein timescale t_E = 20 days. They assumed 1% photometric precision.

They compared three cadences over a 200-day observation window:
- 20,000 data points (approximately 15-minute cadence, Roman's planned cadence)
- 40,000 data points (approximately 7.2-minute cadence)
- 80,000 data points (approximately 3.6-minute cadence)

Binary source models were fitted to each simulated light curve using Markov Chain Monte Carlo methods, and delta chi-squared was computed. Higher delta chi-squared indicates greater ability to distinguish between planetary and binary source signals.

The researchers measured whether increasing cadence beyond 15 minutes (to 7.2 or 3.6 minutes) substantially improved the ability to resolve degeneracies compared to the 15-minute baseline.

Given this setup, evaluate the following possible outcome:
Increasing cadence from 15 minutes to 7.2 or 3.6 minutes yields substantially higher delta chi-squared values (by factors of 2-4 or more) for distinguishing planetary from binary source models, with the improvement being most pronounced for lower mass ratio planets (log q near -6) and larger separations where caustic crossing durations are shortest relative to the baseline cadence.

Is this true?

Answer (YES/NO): NO